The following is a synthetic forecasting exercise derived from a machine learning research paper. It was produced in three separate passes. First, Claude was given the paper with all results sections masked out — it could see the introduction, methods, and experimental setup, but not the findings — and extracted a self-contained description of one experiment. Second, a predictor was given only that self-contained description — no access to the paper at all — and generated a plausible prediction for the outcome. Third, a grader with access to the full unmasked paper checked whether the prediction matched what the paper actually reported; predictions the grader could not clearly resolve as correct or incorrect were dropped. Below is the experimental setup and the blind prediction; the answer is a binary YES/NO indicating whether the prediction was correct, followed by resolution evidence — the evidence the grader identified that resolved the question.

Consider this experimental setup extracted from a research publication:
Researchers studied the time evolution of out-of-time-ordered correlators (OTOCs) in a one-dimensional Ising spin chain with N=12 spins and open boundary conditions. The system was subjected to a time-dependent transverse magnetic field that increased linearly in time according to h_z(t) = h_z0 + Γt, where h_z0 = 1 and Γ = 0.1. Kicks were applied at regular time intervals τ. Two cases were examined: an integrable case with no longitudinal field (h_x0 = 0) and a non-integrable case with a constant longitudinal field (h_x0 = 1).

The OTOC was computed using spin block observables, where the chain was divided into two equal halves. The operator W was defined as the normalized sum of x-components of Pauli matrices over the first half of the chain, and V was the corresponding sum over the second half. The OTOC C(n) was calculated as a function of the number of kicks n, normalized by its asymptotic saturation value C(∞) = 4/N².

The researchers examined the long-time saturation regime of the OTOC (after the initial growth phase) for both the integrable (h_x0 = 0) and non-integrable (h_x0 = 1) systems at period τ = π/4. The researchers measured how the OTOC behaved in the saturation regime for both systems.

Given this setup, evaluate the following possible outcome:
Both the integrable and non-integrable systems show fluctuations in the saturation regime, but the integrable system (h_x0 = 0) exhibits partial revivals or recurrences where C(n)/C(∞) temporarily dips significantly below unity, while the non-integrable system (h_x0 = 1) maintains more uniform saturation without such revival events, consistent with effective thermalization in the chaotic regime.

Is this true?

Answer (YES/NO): NO